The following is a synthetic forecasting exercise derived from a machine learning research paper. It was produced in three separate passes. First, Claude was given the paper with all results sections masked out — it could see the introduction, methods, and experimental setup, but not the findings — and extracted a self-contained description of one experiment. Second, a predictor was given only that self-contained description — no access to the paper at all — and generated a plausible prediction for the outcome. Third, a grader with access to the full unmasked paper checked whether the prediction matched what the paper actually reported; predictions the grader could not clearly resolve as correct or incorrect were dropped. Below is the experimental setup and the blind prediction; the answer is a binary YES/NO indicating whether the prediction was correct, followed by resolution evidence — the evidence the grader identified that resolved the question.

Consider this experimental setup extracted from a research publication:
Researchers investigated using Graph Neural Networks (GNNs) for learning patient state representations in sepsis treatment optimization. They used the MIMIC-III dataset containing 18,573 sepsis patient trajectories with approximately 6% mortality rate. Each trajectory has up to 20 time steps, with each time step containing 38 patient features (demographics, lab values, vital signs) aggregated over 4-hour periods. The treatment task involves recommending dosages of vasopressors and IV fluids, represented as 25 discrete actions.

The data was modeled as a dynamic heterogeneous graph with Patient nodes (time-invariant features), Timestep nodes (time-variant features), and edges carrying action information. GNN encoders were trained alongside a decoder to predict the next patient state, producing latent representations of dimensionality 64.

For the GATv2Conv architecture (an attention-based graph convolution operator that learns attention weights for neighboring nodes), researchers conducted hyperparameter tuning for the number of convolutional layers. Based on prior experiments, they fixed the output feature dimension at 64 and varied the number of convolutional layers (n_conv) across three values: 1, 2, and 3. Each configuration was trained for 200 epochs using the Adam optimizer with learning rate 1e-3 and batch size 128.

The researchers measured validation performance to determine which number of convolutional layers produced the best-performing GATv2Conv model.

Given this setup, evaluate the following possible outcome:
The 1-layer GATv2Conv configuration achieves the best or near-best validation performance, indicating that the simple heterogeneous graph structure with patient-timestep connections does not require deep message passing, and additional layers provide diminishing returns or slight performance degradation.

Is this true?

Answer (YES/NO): YES